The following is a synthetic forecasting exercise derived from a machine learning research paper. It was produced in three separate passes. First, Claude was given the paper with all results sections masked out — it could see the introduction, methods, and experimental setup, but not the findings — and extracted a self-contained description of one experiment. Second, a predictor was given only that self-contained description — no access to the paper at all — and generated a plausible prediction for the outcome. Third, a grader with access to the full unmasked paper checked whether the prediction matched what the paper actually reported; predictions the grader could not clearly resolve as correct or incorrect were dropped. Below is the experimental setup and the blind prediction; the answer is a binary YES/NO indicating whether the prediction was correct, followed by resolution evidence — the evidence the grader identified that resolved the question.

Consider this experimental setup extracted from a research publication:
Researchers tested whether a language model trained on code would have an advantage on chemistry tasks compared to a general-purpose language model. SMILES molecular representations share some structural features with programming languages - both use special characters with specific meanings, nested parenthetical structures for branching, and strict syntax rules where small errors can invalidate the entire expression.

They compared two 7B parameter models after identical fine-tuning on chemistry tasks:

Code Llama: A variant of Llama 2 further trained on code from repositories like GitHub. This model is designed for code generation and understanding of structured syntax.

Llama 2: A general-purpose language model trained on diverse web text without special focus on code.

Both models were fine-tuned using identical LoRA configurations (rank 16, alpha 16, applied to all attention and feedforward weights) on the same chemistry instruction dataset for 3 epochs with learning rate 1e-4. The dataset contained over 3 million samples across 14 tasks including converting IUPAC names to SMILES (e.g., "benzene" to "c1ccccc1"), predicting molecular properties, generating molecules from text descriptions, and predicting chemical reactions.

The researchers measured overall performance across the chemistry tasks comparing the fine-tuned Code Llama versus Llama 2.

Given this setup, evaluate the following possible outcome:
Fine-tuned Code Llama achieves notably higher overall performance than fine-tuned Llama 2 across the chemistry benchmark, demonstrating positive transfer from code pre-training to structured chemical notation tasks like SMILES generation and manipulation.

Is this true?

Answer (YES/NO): NO